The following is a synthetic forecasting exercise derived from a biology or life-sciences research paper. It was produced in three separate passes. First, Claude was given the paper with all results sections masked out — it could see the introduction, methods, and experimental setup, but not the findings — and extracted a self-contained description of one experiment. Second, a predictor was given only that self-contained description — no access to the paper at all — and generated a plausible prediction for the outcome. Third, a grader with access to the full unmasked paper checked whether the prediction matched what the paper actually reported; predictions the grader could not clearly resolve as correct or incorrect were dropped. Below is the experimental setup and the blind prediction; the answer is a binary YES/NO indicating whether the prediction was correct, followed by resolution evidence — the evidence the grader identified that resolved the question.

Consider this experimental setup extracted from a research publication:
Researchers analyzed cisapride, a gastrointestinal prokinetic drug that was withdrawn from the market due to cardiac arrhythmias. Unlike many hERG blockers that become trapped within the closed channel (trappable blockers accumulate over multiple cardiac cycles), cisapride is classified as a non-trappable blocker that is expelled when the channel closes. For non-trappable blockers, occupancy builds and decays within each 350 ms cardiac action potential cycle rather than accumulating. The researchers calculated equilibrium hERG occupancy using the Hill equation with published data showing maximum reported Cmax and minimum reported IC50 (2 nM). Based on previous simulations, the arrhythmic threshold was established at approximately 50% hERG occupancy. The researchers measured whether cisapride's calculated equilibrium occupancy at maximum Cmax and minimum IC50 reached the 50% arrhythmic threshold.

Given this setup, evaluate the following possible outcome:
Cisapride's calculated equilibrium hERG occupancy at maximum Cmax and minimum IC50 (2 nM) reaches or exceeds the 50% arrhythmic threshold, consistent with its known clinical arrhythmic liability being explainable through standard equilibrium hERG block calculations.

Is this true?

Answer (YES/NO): NO